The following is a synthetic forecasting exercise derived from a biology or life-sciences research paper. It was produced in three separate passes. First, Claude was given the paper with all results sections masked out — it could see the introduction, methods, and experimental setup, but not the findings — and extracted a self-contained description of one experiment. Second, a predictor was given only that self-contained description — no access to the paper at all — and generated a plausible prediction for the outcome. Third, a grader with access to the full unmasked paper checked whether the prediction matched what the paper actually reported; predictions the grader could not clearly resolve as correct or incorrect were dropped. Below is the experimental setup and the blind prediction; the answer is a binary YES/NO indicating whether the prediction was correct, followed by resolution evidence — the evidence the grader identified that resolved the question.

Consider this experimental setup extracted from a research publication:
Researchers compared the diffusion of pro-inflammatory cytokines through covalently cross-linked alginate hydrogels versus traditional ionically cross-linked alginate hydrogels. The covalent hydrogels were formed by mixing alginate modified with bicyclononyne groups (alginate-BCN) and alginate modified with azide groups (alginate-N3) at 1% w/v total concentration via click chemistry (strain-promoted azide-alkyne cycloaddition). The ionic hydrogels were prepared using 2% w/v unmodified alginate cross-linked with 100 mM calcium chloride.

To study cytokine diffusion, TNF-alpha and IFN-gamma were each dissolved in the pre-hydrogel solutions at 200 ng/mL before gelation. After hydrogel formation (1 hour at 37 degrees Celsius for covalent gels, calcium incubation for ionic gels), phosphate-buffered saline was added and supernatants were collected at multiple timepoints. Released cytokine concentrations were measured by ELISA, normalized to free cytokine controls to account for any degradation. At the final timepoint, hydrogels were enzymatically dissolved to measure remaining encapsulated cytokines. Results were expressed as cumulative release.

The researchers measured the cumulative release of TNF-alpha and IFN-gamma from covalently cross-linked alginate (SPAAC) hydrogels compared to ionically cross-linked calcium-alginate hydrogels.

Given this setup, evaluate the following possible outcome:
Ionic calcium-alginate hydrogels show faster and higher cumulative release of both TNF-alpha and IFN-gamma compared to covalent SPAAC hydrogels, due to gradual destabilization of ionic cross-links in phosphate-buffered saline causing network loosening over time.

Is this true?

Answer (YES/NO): NO